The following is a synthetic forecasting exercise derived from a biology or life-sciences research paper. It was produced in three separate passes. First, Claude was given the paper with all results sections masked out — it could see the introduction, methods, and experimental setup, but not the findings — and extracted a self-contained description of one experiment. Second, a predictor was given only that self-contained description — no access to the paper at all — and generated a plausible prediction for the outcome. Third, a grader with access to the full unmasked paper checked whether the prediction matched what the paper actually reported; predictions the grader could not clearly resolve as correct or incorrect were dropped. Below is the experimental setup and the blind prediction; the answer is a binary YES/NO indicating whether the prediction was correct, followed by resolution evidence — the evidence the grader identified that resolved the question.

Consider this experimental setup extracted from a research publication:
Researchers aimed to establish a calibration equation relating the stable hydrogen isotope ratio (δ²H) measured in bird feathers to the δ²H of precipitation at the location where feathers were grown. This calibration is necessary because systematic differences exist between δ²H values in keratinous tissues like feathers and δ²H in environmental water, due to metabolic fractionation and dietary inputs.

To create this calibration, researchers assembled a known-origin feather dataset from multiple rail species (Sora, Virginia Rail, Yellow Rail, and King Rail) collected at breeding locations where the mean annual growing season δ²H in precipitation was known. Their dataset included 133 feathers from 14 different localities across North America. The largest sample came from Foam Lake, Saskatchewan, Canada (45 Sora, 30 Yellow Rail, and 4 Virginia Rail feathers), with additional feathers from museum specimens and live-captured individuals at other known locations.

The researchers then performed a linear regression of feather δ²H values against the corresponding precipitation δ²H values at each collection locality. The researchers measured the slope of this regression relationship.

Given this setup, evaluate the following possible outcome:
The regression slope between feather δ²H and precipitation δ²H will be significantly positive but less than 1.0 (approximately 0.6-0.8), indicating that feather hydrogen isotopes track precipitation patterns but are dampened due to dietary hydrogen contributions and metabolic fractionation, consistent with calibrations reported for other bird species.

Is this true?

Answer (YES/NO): NO